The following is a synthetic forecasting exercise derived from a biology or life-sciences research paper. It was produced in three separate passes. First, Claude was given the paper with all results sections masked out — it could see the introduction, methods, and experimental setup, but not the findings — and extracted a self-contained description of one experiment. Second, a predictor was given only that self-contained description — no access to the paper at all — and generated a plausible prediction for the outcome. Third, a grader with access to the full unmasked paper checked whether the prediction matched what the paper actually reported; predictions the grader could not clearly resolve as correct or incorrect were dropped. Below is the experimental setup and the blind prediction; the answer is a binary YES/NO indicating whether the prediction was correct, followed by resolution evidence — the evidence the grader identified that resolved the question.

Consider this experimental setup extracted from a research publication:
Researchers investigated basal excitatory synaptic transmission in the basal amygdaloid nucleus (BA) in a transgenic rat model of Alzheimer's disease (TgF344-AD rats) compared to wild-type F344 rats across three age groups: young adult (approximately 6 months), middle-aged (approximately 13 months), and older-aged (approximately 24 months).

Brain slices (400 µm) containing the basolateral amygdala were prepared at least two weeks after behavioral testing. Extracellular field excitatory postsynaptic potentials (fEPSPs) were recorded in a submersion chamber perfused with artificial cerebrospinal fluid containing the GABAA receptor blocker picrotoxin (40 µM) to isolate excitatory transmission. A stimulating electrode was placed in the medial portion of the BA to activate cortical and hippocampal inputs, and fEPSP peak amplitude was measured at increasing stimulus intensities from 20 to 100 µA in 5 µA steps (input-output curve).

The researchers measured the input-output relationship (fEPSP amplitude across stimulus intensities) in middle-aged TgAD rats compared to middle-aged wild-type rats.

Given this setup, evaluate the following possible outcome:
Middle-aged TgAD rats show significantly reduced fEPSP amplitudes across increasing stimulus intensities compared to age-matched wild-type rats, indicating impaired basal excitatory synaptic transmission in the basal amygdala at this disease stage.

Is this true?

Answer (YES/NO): NO